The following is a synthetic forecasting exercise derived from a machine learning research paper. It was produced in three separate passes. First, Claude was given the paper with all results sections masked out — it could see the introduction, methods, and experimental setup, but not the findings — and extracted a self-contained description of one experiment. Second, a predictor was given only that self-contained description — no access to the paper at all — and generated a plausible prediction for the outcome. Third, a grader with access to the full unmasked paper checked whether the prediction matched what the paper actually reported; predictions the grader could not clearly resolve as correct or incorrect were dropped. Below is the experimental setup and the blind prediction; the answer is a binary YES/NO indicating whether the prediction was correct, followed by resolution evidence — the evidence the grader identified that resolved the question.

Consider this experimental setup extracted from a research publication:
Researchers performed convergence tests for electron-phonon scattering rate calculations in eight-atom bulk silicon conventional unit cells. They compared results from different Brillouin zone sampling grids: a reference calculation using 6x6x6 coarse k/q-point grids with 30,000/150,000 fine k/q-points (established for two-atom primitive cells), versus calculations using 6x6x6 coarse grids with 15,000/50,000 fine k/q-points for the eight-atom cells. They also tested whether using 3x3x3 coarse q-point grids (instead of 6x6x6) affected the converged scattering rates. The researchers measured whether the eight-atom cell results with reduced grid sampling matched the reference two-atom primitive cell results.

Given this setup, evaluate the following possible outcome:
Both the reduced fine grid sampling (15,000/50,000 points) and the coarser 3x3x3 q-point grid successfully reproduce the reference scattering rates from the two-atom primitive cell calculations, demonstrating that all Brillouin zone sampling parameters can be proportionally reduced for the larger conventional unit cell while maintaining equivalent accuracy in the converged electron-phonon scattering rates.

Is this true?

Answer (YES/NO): NO